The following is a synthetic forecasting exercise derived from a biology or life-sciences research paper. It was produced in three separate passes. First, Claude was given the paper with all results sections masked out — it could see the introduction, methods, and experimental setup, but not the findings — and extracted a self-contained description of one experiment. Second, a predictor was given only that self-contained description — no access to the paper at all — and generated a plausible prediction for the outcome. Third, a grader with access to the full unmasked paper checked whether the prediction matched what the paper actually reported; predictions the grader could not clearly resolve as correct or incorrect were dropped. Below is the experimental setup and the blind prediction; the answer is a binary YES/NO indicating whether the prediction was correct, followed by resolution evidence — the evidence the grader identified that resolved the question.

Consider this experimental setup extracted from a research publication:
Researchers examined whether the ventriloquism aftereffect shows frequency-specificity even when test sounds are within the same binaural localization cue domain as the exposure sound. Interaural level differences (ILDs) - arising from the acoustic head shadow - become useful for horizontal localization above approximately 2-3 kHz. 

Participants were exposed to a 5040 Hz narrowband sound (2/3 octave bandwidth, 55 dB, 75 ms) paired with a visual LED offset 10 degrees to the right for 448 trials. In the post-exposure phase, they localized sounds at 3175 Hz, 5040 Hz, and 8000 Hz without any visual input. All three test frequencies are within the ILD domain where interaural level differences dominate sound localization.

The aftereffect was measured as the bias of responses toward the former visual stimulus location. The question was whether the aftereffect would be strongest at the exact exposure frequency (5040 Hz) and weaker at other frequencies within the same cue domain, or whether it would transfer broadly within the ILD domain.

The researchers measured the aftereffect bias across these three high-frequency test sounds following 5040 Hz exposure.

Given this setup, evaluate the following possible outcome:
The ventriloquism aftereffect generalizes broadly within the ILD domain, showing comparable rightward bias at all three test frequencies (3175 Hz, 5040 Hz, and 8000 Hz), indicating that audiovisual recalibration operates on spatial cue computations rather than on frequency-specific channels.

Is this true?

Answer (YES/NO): NO